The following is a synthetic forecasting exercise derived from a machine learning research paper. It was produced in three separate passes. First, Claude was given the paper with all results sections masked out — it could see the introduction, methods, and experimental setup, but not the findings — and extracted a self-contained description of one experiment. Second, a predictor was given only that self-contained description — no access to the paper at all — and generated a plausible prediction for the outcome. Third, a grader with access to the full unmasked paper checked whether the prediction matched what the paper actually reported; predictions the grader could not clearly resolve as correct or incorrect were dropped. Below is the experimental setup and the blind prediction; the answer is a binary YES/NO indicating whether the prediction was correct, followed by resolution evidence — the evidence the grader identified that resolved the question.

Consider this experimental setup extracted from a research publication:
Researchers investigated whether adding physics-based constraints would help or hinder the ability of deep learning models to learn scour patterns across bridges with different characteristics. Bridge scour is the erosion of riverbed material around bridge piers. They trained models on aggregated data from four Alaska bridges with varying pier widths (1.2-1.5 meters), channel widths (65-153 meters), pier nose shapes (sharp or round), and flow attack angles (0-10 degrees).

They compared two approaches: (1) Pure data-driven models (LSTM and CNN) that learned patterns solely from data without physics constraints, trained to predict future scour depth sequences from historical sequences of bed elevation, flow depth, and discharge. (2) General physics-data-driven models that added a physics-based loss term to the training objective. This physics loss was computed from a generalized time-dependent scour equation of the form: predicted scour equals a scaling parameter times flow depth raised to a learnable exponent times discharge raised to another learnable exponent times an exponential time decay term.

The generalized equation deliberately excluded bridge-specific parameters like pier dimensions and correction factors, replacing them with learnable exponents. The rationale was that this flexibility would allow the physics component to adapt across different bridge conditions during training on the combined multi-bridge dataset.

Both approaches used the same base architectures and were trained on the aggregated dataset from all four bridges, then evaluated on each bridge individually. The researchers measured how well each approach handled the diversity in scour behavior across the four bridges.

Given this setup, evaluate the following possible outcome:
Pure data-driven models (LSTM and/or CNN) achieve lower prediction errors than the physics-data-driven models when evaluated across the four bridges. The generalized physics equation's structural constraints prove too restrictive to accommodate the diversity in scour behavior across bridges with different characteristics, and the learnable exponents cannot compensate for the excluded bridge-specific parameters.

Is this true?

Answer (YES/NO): YES